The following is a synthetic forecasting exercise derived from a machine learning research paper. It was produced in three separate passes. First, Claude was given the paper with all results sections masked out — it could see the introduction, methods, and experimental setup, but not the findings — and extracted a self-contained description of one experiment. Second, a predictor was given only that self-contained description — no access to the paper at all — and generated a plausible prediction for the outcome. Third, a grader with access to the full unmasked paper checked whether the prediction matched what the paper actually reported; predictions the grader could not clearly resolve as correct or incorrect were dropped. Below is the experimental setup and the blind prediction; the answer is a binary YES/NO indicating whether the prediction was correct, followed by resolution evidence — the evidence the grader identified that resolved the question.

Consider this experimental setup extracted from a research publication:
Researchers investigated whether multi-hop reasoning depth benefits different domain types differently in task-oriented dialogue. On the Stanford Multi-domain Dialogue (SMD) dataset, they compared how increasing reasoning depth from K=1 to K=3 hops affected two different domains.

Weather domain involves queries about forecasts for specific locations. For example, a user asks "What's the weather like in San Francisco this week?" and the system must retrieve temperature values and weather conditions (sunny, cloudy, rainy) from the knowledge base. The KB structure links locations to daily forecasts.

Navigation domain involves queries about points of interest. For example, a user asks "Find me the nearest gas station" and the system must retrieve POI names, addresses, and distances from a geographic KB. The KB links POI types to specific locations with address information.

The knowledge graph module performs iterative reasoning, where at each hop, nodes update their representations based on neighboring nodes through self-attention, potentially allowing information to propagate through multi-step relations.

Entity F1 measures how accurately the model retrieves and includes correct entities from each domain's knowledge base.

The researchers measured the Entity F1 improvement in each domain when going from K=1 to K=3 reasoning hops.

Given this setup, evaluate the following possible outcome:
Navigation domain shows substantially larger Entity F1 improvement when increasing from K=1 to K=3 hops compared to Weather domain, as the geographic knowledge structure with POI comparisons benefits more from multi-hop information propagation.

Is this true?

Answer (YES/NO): NO